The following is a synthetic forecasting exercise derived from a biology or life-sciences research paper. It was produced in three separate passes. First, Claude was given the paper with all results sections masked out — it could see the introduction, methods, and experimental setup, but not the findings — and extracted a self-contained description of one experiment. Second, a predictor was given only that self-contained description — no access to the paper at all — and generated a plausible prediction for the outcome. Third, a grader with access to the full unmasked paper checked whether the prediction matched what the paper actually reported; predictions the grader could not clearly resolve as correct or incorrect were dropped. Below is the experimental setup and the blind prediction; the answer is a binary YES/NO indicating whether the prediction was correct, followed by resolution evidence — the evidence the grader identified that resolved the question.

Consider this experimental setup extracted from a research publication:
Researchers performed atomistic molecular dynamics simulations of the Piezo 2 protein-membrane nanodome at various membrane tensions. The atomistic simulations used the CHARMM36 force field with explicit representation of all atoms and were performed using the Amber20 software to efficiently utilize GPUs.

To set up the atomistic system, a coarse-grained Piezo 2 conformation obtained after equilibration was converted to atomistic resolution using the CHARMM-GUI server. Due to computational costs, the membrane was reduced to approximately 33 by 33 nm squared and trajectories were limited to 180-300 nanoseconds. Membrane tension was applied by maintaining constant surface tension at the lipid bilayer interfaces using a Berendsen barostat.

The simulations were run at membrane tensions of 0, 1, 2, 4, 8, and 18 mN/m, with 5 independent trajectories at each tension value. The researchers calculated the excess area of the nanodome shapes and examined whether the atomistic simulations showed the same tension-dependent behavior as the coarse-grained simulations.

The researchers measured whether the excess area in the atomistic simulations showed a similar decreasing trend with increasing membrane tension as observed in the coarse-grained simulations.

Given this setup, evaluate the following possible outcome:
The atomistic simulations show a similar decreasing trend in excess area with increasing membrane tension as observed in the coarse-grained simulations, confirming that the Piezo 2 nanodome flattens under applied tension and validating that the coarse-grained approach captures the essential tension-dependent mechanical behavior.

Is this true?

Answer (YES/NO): YES